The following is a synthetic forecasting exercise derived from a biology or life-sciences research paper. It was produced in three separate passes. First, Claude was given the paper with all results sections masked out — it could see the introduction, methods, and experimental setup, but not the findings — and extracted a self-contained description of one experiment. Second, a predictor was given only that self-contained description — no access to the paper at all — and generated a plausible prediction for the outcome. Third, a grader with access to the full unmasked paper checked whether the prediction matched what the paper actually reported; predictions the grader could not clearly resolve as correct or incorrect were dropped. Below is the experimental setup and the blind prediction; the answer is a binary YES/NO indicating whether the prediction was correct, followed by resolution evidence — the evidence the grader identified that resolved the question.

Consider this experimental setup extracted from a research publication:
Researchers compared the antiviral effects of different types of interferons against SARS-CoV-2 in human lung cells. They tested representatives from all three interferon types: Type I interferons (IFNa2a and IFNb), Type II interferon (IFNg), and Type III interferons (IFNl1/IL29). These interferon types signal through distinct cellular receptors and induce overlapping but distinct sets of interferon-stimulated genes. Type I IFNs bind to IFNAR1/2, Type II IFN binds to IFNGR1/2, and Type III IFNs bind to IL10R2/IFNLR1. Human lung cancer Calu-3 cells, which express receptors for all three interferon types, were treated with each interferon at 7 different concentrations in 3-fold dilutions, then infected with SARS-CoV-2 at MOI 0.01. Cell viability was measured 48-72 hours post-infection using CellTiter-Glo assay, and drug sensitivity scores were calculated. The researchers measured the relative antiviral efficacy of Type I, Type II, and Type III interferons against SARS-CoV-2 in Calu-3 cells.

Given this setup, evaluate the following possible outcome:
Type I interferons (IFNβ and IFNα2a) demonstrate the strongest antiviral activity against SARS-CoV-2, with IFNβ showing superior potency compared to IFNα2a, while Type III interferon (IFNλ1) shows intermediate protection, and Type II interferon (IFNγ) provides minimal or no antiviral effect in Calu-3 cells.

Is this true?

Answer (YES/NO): NO